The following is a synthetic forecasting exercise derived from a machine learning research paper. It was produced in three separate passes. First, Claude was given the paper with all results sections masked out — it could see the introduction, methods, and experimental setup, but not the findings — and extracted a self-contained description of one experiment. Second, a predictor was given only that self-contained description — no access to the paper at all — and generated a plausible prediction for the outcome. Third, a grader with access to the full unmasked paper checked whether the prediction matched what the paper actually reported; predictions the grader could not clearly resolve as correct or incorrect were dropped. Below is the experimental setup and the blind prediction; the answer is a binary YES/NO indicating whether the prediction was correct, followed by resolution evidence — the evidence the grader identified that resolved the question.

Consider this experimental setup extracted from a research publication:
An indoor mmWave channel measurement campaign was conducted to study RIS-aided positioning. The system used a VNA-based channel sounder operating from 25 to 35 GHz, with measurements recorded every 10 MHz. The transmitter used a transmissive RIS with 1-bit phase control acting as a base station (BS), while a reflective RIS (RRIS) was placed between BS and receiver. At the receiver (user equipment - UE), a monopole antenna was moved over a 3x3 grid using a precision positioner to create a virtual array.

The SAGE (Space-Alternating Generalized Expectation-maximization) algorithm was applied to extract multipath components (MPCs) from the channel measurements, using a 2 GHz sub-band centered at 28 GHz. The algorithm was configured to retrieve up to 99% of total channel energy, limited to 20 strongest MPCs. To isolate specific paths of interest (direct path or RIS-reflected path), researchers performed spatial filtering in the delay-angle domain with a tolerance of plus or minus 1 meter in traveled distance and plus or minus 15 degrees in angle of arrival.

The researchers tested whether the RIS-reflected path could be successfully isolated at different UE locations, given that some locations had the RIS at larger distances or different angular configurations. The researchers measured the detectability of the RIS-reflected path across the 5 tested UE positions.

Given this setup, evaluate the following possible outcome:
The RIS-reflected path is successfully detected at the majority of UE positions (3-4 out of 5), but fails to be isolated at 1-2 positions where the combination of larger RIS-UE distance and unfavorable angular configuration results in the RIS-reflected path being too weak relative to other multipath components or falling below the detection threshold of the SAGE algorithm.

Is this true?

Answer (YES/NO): NO